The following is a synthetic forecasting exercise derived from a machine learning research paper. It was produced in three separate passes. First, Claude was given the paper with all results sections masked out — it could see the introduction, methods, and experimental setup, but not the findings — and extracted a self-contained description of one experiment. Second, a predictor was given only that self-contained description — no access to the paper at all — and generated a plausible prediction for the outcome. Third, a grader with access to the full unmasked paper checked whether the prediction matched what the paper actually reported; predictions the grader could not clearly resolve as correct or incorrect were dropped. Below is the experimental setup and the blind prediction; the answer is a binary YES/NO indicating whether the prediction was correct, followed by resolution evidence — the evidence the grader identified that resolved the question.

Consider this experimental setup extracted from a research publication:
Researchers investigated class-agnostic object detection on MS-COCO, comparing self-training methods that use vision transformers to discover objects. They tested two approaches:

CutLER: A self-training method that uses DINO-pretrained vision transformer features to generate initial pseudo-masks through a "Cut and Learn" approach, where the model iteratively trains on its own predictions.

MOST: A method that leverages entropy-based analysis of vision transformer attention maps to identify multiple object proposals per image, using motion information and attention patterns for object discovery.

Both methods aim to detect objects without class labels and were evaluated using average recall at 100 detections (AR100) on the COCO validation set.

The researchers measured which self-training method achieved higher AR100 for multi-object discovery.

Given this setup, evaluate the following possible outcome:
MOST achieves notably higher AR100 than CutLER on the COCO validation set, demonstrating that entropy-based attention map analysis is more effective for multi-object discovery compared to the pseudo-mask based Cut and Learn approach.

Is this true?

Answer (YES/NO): NO